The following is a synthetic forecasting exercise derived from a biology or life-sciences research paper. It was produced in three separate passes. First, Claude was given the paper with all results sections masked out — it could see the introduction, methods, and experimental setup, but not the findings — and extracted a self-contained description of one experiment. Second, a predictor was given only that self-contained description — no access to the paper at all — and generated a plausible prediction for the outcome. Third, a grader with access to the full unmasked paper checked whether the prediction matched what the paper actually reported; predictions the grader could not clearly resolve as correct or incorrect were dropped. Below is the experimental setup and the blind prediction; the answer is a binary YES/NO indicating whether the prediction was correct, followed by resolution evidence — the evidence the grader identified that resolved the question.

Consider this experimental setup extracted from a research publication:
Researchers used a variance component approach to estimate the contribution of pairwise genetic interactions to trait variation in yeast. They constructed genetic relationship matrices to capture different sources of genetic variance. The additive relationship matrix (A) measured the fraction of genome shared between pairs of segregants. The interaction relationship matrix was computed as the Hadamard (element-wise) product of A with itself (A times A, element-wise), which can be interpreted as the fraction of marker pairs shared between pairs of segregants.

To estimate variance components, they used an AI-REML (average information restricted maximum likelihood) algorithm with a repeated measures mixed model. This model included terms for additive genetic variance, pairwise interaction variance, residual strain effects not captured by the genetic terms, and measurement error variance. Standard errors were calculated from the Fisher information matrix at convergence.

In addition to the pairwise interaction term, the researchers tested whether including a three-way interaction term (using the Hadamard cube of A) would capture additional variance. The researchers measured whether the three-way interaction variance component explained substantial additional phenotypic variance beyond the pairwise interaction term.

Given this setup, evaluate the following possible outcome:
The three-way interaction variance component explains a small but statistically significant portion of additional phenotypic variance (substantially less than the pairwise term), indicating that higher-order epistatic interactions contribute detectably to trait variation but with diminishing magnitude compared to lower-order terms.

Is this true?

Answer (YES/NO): NO